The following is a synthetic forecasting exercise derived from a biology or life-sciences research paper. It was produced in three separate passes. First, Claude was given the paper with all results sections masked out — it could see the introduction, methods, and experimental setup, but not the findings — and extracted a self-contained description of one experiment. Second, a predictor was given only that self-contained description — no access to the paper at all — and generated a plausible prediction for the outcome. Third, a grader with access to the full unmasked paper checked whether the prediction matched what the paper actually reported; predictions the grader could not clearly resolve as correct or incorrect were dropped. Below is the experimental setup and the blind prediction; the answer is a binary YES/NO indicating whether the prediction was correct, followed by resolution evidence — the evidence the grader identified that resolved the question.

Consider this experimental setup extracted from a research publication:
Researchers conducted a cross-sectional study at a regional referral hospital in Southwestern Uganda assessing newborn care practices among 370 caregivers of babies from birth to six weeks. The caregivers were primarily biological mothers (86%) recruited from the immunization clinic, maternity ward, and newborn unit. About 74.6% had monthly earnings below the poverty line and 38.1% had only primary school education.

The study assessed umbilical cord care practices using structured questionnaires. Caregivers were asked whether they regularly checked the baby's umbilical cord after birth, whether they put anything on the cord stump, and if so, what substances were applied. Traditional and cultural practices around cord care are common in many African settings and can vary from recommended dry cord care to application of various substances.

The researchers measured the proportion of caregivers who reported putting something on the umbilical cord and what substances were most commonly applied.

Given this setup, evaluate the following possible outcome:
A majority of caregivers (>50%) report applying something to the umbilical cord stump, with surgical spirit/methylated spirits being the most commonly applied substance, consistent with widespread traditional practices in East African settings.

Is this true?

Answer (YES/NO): NO